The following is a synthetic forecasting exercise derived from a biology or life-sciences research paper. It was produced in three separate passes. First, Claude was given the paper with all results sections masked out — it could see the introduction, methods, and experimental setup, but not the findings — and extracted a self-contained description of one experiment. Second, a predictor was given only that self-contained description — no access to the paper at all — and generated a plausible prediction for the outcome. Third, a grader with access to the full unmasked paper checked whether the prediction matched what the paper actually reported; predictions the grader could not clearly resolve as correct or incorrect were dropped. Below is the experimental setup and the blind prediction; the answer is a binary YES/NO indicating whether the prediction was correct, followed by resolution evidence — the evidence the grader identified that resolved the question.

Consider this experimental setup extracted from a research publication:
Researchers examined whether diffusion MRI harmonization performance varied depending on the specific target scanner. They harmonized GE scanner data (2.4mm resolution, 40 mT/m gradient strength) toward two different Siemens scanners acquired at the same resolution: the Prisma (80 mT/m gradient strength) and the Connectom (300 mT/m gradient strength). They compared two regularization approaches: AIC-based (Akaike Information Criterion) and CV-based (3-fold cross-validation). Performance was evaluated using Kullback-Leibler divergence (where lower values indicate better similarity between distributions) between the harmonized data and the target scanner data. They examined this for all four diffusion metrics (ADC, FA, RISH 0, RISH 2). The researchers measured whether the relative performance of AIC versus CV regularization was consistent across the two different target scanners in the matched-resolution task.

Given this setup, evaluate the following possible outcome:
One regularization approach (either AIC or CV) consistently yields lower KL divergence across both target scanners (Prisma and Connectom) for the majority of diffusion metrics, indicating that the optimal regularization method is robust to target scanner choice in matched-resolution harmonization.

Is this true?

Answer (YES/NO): NO